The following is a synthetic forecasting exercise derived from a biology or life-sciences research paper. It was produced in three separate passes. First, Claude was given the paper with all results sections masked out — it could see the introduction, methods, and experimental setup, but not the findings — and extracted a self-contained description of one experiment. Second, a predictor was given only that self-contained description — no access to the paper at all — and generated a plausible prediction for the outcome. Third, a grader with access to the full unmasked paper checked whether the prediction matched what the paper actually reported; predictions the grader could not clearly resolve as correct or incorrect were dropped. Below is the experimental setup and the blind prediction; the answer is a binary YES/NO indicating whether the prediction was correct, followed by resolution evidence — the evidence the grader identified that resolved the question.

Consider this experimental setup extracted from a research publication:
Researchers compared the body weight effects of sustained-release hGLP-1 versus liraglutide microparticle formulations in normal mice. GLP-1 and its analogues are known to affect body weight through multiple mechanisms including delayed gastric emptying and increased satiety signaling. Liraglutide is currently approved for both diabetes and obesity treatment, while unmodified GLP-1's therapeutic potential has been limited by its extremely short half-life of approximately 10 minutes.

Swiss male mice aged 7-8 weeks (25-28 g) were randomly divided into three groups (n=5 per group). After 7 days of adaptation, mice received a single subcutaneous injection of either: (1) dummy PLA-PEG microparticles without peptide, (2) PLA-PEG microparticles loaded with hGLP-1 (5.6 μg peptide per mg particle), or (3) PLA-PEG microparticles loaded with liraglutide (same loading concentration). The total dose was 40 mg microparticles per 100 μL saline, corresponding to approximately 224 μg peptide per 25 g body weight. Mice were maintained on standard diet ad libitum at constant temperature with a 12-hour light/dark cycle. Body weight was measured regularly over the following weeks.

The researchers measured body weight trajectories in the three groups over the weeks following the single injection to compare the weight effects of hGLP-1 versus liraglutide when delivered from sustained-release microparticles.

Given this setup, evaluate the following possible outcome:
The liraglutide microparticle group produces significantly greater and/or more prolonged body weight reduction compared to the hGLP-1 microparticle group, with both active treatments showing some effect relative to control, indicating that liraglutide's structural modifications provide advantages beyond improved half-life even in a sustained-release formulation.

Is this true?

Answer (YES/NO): NO